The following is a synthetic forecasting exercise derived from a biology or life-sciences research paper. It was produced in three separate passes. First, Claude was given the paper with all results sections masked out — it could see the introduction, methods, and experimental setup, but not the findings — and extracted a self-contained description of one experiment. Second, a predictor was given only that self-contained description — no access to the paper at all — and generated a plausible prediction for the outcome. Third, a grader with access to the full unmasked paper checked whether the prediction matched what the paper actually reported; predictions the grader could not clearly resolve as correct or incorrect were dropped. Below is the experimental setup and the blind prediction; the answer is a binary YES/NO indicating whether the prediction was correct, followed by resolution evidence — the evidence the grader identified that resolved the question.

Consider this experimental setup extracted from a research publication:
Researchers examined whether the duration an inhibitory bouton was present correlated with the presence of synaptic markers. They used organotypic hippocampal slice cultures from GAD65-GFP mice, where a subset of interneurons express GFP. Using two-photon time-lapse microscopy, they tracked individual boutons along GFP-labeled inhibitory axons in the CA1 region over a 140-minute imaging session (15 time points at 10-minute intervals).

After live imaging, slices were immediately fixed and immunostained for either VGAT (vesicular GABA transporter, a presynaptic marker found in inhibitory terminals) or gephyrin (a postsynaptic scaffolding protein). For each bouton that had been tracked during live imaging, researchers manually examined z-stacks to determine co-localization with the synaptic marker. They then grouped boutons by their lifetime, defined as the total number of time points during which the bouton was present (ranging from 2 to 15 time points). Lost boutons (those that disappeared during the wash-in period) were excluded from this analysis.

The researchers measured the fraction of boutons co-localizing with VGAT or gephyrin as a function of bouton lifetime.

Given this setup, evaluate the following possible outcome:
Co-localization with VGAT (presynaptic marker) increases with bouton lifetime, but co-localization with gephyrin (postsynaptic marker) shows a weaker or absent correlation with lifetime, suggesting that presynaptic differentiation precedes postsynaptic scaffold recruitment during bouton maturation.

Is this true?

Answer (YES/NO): NO